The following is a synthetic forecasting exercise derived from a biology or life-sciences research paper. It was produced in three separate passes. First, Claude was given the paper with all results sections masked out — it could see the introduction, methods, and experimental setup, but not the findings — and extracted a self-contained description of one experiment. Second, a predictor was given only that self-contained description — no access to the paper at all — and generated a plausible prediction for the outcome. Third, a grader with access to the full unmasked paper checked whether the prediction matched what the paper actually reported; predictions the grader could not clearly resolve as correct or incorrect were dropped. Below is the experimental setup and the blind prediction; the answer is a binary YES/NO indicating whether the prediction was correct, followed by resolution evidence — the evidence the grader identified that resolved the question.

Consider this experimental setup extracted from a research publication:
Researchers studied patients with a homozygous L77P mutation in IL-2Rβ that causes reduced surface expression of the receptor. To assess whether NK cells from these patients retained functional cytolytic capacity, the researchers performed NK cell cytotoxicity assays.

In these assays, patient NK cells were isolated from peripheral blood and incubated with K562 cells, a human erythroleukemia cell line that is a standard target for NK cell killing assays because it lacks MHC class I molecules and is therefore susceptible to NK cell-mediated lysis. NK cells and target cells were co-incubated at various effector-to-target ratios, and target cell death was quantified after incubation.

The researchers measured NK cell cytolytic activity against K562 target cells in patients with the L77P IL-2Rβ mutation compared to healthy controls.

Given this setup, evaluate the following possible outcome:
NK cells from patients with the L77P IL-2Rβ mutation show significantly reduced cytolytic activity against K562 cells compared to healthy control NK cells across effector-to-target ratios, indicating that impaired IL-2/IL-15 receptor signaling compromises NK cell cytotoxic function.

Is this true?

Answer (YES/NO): NO